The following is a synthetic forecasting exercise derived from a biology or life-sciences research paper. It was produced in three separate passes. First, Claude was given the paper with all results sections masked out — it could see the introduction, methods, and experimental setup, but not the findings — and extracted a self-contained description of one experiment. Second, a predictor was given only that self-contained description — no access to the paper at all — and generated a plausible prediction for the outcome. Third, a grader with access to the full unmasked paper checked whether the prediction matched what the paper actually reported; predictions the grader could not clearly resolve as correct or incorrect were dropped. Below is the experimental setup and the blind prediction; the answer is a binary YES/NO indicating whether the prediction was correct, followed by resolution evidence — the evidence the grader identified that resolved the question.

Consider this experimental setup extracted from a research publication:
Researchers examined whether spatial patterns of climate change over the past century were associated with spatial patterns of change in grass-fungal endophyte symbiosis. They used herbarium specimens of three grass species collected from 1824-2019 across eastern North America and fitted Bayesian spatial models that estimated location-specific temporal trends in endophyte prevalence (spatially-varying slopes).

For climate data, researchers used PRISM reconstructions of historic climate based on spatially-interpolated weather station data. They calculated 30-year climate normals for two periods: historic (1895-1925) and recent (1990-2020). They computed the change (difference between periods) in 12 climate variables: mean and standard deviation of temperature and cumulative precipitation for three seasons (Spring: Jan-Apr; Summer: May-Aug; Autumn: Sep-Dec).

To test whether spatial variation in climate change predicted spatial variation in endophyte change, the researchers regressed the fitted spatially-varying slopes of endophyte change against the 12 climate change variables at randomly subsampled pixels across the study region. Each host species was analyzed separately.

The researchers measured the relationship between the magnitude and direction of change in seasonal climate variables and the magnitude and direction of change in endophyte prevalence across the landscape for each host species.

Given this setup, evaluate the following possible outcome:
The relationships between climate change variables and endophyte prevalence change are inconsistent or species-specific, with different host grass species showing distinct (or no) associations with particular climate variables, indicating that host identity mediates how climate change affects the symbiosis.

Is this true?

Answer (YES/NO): YES